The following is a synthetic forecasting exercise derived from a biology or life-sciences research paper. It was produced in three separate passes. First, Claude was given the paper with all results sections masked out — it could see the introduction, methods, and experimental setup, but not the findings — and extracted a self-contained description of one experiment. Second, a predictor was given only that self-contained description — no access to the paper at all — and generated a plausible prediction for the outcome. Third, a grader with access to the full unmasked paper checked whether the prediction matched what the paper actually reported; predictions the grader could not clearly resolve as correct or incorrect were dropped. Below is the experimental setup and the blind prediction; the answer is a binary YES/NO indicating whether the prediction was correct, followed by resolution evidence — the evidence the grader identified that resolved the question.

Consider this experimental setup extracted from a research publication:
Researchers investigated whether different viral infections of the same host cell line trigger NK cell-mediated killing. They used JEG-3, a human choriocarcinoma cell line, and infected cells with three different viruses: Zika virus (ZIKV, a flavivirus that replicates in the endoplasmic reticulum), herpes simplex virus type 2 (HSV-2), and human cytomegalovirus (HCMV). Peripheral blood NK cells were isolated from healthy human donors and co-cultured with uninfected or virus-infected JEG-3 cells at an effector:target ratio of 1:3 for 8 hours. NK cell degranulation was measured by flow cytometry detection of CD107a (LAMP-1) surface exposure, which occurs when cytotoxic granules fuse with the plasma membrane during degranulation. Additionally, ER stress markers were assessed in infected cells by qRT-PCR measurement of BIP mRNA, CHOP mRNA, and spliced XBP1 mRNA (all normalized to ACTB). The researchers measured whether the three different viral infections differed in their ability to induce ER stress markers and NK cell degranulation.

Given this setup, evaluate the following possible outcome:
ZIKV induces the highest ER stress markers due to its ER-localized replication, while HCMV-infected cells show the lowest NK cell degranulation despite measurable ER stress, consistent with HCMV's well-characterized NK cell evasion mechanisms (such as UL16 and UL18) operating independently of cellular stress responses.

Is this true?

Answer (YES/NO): NO